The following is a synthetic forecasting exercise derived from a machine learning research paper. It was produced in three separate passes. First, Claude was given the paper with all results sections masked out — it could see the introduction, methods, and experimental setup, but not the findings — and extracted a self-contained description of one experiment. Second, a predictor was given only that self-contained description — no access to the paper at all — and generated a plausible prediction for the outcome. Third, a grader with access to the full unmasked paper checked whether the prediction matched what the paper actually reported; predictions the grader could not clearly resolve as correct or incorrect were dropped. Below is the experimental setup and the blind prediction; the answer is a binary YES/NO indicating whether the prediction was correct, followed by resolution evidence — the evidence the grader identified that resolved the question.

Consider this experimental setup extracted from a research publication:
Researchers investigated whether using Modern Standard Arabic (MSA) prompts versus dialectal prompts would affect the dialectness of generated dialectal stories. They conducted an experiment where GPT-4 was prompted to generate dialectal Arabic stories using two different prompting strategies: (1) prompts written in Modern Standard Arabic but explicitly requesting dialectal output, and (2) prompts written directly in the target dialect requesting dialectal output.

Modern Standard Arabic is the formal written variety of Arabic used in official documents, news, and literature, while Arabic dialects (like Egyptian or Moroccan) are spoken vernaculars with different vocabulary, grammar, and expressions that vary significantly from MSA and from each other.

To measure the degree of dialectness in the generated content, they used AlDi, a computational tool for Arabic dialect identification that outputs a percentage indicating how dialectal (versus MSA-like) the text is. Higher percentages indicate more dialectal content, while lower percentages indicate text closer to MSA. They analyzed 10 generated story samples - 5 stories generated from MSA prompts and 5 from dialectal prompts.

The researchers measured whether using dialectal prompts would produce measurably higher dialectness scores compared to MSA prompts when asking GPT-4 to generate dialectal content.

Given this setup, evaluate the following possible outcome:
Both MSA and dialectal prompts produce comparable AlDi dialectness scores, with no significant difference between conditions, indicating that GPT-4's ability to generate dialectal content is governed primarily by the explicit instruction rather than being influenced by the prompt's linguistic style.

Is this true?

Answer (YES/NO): YES